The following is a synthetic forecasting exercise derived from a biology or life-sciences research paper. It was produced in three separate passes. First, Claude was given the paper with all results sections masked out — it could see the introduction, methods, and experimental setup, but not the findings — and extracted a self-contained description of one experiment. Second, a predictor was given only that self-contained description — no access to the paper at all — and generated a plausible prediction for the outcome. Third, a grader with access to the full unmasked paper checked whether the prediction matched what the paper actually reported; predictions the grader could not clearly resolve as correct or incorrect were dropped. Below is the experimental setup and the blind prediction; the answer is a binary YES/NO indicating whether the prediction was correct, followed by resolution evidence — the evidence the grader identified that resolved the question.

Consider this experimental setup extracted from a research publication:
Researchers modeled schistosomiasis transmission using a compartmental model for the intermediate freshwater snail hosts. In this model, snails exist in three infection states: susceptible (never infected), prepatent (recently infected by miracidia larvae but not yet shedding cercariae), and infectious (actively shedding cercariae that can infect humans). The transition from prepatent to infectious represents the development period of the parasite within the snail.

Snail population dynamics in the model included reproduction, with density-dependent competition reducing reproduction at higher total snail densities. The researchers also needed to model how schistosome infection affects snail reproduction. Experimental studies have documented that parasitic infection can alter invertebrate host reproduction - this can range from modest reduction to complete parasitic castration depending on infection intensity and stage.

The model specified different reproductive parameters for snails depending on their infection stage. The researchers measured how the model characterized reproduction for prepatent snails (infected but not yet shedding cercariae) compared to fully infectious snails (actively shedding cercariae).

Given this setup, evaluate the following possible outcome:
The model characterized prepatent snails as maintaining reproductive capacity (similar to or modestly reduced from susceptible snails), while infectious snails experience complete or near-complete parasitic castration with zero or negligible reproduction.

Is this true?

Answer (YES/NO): YES